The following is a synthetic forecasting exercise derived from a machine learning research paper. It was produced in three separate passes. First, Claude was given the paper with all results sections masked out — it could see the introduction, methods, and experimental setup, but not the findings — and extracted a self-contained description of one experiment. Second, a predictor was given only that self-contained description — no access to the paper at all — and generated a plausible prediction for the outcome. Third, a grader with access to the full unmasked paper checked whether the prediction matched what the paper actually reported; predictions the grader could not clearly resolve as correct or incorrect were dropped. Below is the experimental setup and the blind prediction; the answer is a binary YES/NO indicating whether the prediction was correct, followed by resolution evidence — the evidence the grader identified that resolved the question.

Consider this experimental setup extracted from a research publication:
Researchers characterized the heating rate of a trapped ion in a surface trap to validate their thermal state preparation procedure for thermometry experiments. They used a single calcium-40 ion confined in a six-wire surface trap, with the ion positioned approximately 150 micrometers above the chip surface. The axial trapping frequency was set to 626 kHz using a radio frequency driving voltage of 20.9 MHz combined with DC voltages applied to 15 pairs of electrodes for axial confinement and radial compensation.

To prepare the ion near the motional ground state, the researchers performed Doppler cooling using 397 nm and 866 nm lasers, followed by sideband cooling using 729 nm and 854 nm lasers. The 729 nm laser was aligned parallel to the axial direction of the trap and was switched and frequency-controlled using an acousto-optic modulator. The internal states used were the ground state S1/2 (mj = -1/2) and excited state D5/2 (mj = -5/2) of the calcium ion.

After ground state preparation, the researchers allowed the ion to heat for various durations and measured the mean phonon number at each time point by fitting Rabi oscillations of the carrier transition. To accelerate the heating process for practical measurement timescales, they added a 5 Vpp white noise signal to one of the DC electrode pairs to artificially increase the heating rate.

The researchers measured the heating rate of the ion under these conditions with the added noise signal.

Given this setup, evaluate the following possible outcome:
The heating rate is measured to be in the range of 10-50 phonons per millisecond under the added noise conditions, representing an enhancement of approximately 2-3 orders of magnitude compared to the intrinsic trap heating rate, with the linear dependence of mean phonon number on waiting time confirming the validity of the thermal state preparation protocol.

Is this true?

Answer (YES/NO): NO